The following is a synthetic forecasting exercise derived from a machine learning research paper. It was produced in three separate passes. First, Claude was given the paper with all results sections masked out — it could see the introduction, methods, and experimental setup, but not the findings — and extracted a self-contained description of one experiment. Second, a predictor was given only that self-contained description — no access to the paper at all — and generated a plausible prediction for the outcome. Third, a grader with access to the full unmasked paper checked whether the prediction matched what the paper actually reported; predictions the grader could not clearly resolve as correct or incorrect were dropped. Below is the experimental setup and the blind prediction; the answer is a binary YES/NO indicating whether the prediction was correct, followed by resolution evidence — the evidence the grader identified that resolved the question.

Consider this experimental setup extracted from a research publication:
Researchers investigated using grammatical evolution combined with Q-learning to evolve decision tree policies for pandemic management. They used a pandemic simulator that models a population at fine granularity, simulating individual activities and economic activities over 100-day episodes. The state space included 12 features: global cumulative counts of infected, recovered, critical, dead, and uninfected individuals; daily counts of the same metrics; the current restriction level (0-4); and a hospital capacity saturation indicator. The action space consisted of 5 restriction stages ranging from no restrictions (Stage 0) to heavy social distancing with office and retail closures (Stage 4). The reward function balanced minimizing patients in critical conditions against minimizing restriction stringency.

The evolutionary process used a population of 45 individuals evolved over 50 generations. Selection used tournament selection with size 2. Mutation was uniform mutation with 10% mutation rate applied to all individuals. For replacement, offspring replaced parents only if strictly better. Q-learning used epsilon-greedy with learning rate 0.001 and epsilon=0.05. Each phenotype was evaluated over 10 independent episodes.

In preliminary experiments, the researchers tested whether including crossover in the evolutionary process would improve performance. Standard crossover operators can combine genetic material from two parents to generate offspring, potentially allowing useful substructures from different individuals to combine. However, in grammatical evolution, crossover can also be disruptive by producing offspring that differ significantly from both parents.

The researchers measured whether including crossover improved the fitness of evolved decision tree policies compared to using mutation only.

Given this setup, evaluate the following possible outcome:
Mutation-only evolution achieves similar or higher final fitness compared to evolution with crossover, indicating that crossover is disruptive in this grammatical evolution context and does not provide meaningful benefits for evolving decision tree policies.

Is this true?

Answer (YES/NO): YES